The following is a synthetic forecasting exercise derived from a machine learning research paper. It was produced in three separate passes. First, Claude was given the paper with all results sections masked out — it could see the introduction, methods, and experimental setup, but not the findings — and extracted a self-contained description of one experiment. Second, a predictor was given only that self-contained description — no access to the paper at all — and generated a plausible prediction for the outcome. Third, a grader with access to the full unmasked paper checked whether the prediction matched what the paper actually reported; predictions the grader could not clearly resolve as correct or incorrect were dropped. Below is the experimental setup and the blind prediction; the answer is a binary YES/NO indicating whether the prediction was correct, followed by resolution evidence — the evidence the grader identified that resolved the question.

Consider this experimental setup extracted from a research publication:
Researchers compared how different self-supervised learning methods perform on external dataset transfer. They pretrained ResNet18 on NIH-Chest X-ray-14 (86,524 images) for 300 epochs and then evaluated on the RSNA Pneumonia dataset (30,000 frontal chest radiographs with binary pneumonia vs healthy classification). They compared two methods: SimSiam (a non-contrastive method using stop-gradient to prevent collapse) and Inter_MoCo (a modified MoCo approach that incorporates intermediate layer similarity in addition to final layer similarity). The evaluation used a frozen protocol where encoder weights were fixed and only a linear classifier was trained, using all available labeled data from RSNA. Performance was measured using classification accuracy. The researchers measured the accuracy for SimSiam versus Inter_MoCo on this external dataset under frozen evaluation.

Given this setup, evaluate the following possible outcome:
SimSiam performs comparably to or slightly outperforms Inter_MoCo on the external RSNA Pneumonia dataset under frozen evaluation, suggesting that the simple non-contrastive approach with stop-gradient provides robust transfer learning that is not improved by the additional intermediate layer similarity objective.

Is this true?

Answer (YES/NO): NO